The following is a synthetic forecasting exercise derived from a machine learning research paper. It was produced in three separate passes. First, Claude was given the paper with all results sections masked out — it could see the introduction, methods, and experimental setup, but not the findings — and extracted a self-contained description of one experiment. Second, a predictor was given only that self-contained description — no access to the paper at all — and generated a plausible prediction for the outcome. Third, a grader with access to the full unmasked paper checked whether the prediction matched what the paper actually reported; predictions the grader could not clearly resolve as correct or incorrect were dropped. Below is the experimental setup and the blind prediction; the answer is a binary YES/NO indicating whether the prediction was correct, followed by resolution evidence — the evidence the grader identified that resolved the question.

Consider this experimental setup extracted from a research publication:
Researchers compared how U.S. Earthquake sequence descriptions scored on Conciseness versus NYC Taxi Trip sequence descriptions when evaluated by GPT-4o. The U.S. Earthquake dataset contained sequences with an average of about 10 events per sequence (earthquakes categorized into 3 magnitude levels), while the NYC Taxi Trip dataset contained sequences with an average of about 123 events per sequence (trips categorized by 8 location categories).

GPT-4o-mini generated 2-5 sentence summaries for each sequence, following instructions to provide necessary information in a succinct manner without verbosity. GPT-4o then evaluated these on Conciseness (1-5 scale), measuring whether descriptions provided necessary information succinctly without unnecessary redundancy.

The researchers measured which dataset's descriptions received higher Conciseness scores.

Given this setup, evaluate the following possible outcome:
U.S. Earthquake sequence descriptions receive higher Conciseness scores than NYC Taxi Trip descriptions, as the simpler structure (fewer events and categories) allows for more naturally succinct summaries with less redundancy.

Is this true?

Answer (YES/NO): YES